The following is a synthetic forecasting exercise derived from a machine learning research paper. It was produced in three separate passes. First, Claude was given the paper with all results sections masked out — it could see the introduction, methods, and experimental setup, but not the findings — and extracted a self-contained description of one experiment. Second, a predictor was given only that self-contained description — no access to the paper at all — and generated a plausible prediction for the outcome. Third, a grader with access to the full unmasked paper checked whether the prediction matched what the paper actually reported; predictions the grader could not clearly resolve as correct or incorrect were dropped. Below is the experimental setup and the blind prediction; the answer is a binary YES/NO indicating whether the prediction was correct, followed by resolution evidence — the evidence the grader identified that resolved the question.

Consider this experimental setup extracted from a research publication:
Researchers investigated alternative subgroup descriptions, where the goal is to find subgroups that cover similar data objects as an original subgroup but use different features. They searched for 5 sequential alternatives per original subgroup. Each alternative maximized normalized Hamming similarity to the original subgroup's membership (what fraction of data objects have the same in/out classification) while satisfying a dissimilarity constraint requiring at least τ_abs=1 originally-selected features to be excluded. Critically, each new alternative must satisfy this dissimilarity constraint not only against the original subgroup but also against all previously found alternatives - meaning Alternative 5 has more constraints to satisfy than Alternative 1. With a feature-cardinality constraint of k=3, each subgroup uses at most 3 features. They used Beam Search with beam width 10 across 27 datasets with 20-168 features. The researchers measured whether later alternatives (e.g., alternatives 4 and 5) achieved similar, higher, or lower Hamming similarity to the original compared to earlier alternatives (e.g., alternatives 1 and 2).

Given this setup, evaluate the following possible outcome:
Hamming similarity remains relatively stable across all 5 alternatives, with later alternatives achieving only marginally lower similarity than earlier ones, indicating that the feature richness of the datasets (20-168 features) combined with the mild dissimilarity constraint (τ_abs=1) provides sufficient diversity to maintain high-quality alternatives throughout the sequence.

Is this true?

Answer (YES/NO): YES